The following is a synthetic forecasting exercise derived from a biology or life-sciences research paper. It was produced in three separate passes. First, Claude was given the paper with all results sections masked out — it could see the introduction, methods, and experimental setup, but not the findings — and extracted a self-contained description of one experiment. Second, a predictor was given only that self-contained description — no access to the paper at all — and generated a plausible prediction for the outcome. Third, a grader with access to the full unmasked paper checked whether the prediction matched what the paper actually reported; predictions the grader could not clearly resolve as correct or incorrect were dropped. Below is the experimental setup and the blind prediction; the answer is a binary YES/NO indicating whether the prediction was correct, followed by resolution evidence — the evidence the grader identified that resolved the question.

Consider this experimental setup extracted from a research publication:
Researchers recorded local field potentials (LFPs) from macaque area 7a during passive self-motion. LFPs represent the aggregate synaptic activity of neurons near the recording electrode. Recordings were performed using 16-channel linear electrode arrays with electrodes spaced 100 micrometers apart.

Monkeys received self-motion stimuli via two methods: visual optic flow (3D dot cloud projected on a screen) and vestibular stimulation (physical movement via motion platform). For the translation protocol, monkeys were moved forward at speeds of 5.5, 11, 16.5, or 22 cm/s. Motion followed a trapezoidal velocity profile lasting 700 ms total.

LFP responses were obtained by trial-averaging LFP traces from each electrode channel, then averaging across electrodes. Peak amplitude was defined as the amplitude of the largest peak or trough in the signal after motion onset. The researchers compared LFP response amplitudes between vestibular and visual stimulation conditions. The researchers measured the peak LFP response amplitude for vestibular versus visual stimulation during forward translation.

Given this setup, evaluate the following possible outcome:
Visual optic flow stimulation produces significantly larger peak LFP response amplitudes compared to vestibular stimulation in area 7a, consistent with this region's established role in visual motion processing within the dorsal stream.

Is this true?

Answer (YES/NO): NO